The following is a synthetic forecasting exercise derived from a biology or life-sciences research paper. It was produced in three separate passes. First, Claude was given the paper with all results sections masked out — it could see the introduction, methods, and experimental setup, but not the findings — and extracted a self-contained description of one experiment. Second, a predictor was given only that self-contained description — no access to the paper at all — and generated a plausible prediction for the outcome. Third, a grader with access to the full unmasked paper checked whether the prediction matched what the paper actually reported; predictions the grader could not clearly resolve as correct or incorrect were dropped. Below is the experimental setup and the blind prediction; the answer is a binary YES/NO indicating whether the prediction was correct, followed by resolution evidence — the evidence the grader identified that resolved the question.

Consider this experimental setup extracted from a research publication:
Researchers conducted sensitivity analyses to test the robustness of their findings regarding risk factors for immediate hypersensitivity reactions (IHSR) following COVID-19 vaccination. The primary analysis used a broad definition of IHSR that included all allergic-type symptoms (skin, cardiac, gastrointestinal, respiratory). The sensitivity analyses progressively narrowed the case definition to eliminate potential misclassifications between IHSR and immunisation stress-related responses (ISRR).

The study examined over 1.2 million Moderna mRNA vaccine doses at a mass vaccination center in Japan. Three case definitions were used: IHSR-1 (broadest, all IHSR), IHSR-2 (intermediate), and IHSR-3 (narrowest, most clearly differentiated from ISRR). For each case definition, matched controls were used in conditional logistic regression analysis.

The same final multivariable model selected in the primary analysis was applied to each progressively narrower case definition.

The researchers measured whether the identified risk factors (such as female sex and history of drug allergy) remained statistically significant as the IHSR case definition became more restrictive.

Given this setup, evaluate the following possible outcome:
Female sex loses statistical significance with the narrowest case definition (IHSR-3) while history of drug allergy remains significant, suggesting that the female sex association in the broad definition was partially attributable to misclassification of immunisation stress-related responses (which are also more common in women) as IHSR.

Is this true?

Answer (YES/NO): NO